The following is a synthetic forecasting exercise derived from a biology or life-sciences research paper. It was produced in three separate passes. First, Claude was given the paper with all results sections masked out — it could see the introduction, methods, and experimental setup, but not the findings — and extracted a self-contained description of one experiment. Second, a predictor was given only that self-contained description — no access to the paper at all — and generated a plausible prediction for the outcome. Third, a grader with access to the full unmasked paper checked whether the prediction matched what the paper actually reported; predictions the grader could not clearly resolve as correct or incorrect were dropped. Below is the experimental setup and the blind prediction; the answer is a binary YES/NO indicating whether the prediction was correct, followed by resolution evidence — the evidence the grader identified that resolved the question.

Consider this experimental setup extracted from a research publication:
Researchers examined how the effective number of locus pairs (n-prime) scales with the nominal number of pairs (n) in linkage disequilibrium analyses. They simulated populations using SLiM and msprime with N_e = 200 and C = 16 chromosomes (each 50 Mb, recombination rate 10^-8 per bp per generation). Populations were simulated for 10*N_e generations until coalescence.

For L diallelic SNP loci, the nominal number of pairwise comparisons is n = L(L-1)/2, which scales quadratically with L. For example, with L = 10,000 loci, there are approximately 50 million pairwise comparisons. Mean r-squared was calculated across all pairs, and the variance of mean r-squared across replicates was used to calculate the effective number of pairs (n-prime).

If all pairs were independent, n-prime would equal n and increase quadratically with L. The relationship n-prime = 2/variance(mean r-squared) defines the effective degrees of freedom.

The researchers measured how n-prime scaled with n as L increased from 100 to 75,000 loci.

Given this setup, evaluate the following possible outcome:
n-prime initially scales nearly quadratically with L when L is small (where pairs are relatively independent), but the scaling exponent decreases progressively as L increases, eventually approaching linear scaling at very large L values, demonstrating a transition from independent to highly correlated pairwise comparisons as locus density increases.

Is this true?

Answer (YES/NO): NO